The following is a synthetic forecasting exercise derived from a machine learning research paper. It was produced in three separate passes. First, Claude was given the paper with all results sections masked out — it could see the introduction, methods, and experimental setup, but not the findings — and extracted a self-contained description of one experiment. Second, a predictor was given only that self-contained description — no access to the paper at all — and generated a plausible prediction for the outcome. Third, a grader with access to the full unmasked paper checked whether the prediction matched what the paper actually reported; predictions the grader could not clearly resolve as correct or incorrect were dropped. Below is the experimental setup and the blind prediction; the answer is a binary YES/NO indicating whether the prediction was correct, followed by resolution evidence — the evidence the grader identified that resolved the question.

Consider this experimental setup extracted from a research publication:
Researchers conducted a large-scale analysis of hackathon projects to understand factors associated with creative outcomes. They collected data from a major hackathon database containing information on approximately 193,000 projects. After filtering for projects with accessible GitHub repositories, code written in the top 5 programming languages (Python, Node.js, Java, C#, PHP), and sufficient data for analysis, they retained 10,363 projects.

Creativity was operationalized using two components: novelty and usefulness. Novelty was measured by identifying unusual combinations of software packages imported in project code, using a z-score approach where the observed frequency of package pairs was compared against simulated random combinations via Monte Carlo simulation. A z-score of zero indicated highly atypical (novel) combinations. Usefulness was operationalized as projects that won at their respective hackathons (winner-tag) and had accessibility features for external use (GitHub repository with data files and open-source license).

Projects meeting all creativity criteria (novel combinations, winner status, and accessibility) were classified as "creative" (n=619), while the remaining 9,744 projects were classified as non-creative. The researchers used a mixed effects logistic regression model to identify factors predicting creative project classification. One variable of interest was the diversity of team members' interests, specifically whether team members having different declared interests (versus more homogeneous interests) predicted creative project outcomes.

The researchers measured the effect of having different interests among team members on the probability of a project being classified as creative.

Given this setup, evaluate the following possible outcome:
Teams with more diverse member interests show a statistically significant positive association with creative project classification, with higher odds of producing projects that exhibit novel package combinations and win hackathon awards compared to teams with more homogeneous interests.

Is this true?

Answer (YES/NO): NO